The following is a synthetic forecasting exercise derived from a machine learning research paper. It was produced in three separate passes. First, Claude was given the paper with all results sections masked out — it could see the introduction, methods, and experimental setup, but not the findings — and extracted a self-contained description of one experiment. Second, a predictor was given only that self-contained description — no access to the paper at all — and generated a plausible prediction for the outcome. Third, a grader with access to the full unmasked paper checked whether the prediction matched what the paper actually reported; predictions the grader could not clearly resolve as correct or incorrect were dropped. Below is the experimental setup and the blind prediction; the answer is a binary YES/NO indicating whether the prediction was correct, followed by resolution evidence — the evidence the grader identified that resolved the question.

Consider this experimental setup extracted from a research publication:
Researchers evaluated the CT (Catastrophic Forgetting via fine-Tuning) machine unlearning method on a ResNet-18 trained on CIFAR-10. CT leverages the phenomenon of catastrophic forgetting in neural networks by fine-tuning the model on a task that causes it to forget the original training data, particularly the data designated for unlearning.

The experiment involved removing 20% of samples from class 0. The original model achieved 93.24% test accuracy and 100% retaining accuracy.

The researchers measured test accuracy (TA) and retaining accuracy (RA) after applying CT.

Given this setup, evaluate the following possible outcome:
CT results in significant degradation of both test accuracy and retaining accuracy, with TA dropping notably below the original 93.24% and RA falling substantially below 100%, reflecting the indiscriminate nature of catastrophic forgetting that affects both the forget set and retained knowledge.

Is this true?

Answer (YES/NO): YES